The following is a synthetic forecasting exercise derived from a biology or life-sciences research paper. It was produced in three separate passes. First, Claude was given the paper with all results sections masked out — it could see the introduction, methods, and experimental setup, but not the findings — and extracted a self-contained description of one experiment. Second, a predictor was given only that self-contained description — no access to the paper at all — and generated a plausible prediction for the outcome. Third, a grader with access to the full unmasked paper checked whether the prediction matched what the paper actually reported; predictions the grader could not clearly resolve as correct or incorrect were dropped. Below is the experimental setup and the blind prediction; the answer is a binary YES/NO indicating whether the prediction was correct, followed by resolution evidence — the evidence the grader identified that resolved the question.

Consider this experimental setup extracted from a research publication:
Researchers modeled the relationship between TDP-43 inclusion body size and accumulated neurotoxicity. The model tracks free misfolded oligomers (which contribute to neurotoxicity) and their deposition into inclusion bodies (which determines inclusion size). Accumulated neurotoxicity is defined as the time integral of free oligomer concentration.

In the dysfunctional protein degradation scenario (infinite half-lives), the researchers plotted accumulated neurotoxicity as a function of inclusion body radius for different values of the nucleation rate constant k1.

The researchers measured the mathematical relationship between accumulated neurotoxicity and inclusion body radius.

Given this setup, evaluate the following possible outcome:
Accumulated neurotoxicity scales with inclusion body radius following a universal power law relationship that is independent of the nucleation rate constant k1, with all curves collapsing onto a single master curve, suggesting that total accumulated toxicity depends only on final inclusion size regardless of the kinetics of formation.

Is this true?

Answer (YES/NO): YES